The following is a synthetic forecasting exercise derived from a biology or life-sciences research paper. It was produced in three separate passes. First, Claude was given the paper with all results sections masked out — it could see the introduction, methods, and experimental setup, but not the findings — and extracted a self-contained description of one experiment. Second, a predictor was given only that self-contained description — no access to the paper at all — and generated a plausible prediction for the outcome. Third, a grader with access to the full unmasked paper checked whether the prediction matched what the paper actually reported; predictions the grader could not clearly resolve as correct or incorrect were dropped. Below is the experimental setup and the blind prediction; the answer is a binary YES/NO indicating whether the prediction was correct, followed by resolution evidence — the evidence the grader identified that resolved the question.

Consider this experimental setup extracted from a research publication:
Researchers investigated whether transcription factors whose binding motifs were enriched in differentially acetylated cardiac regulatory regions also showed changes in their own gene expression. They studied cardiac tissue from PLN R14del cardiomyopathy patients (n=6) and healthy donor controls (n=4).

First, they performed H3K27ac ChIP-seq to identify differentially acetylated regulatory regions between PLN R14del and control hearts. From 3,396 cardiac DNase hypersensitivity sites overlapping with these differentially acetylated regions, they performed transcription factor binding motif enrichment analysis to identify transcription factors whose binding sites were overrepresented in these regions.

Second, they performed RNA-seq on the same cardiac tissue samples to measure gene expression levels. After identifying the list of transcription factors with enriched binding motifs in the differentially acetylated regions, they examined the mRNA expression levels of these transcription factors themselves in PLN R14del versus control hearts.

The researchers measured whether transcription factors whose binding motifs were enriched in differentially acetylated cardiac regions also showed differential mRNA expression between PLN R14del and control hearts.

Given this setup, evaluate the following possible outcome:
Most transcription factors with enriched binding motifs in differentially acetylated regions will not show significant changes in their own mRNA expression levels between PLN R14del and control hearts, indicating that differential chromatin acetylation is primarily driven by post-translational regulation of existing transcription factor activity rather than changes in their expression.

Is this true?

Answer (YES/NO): NO